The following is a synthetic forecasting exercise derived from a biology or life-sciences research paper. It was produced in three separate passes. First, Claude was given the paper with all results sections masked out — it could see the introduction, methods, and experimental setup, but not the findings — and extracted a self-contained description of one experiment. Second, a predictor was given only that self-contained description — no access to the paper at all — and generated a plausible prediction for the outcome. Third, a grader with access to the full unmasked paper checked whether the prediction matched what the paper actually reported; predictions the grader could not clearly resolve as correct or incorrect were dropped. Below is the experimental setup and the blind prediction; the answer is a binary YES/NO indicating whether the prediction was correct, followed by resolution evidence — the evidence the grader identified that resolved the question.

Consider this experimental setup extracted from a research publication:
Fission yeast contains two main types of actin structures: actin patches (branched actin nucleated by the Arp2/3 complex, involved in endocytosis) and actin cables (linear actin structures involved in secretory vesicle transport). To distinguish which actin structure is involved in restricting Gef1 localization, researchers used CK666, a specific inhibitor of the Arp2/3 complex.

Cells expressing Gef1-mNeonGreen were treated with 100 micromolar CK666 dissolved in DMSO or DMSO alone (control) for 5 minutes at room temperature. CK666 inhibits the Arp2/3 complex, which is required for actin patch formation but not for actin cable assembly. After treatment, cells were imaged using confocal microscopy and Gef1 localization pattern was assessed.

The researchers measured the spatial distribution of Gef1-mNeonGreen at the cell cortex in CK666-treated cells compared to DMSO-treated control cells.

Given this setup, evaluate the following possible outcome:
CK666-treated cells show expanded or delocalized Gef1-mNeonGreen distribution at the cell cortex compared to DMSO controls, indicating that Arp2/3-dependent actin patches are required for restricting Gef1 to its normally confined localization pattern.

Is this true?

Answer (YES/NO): NO